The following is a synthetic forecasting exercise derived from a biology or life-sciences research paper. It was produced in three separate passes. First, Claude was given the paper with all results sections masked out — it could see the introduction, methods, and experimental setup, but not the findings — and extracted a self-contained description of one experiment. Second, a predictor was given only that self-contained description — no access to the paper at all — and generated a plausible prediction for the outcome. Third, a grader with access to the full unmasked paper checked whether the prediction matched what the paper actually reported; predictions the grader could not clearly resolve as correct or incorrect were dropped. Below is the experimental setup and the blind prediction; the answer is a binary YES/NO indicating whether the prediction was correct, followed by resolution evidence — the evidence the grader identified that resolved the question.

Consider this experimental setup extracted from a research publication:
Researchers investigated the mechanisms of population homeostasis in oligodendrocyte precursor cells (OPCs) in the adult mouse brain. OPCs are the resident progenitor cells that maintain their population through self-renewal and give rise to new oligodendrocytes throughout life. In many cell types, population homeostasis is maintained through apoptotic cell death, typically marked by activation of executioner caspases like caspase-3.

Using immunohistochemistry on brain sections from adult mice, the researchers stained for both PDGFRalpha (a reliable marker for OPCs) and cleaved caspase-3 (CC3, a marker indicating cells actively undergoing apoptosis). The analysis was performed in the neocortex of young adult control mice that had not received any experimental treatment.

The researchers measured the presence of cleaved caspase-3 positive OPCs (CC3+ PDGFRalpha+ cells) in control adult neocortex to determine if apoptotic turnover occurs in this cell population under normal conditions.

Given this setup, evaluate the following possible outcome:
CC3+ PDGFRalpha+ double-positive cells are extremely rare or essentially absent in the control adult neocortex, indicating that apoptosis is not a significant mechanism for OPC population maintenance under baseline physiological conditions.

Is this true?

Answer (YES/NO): YES